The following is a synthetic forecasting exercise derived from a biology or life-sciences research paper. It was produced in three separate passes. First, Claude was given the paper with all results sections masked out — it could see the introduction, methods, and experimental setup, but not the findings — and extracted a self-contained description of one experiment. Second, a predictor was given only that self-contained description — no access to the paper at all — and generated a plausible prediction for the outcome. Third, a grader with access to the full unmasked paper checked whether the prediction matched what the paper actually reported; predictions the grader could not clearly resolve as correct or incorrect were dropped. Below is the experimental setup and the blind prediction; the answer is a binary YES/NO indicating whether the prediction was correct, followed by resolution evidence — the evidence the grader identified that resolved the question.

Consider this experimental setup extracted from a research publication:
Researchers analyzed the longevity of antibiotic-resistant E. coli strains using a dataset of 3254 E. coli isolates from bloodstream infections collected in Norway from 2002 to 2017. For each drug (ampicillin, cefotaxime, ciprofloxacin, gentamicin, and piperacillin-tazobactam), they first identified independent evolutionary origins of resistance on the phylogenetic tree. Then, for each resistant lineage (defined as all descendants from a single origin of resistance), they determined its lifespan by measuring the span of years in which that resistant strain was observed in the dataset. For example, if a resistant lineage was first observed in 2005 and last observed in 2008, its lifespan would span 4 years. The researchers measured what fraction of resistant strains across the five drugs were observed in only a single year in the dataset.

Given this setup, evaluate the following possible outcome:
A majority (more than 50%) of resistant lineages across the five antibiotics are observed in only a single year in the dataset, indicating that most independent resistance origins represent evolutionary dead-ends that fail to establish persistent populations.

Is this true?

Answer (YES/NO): YES